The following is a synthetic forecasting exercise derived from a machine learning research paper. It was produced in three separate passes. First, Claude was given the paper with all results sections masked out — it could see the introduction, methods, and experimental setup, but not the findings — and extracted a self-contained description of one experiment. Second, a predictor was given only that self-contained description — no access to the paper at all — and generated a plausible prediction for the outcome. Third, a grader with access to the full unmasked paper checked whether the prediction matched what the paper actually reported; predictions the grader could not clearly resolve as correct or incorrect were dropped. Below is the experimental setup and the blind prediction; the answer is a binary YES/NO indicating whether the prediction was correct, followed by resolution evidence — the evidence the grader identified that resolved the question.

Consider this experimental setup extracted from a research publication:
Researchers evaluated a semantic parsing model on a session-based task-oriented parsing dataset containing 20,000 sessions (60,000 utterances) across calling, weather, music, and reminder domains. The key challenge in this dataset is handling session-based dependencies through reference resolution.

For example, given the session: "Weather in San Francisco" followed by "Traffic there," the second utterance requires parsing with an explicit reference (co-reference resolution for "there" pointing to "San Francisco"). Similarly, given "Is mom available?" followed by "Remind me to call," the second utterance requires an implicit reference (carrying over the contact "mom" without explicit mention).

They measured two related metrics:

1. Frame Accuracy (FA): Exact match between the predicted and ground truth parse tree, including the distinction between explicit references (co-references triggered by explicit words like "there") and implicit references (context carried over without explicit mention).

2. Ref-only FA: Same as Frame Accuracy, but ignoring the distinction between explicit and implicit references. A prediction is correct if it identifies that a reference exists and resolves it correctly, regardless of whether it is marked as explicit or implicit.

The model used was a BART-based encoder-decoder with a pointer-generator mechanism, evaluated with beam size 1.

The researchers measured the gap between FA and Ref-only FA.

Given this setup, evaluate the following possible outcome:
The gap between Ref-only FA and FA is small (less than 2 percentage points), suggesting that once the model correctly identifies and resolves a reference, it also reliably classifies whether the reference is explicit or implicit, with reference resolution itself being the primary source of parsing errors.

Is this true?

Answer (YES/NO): YES